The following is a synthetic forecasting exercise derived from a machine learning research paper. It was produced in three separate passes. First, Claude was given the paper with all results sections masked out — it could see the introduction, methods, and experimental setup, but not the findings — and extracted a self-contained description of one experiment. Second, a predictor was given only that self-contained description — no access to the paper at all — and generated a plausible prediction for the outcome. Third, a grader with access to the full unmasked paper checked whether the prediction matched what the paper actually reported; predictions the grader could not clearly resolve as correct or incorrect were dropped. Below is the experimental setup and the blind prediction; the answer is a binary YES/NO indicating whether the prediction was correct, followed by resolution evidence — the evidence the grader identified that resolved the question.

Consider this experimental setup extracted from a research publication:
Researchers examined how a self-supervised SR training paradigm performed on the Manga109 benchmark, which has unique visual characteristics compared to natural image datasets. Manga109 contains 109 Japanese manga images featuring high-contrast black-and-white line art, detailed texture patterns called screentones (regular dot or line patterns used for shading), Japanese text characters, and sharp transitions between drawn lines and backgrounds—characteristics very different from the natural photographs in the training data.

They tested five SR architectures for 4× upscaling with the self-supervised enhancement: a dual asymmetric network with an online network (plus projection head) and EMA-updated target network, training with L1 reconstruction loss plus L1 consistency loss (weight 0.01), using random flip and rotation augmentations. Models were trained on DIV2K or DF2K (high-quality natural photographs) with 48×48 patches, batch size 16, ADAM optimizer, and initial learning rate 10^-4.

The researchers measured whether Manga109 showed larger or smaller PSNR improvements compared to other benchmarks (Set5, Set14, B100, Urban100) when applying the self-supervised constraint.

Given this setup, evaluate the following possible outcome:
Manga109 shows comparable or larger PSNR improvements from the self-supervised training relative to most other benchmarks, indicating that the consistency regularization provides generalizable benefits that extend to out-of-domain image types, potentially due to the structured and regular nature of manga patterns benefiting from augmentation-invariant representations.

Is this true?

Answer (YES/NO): YES